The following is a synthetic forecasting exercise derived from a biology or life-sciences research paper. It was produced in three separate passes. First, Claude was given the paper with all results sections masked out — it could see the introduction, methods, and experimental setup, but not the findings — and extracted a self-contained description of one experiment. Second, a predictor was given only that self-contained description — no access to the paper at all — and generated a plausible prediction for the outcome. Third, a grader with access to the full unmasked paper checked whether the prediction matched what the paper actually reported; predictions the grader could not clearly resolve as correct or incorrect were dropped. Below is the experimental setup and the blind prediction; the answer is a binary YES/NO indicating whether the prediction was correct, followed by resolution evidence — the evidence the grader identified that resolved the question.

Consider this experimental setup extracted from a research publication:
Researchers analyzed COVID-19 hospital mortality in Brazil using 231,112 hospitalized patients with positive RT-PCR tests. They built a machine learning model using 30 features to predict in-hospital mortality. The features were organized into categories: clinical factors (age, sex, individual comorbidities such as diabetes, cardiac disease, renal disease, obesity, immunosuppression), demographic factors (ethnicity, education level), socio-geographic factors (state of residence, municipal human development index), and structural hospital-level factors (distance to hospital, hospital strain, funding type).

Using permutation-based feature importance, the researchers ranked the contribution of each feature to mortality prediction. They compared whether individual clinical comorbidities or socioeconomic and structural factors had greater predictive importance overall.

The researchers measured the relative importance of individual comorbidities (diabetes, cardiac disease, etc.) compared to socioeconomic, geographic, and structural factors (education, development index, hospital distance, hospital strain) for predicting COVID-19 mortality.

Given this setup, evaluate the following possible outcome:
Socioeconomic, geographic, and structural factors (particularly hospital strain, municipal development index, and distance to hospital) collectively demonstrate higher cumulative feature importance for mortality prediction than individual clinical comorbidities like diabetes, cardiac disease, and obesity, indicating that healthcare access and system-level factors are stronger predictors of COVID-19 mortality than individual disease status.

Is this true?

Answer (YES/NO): YES